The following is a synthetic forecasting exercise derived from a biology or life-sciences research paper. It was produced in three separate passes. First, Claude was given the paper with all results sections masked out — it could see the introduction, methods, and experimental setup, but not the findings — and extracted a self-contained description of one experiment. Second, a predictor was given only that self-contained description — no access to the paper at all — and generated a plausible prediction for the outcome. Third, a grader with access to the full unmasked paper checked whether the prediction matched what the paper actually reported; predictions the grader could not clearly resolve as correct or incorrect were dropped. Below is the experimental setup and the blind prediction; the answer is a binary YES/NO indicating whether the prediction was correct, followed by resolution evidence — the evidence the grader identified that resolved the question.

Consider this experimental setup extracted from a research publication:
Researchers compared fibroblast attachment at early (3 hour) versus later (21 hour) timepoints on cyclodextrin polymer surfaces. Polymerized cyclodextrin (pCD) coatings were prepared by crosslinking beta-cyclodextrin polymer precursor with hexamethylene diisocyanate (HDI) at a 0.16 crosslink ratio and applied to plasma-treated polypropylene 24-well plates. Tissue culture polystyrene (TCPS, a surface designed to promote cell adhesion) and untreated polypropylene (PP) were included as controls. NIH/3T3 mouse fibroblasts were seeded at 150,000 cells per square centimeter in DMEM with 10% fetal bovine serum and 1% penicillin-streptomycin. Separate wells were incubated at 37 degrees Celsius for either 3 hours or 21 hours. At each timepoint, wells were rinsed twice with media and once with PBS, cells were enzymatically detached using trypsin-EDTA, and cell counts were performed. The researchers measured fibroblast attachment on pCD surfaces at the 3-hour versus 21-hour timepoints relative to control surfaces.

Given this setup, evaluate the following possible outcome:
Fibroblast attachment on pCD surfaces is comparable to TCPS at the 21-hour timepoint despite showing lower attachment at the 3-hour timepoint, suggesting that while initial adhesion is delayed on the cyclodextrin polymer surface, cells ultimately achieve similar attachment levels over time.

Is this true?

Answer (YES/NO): NO